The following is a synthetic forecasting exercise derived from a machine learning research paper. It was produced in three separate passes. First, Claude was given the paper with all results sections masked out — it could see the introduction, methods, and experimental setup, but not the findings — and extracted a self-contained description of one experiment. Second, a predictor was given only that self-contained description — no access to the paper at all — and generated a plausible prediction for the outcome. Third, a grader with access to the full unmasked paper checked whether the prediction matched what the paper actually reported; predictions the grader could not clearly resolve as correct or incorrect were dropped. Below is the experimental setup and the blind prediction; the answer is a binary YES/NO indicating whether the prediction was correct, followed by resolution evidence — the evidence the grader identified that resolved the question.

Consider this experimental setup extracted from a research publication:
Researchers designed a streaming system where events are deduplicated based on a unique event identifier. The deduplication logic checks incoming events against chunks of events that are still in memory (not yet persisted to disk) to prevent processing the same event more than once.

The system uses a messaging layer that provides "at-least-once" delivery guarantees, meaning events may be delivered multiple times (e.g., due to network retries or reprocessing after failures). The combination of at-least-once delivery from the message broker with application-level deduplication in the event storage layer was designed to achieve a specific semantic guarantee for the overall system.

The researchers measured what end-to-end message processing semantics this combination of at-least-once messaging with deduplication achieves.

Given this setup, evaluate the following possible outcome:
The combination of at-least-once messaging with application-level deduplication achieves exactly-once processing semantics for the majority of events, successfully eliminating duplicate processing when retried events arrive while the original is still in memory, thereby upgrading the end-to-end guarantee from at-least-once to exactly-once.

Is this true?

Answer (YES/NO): NO